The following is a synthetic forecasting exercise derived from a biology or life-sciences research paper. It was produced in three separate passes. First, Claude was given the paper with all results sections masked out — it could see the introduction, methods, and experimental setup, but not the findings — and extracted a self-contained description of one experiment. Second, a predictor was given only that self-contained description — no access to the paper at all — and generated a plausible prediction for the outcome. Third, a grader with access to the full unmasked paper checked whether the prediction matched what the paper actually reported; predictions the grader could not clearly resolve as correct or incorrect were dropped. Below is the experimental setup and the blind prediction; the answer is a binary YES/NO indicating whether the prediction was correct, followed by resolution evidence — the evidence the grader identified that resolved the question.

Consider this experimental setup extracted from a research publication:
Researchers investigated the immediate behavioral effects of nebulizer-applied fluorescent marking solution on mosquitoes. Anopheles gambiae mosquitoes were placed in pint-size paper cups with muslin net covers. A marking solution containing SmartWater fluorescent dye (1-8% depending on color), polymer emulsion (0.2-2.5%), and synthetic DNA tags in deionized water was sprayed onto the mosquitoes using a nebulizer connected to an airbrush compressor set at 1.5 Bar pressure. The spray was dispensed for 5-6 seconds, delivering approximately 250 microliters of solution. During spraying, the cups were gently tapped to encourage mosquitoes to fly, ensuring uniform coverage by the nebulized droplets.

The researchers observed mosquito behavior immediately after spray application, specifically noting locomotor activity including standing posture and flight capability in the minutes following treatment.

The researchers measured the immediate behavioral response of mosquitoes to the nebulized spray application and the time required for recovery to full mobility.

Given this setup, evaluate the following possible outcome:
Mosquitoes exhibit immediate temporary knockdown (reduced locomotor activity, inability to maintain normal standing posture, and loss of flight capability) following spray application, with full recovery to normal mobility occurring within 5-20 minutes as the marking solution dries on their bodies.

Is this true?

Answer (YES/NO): YES